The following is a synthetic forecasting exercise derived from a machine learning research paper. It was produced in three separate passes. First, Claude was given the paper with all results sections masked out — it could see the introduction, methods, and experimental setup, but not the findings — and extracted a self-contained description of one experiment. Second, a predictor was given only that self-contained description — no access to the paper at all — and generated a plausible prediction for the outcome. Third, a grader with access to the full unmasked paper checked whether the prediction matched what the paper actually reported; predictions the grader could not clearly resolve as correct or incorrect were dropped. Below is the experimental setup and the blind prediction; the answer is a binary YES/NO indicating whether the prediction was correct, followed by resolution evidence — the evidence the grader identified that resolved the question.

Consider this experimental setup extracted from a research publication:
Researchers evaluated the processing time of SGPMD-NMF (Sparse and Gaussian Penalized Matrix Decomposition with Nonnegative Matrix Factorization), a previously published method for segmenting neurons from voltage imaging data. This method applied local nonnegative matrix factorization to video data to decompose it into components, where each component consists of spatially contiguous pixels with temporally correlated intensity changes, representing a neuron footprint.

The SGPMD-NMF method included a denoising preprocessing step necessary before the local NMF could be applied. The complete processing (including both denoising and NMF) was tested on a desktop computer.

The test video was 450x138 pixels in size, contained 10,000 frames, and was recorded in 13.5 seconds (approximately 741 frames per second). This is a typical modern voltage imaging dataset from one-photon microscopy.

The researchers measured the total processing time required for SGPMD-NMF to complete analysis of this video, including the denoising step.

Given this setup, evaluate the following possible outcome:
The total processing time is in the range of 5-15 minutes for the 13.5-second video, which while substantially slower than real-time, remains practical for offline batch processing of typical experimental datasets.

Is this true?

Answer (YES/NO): NO